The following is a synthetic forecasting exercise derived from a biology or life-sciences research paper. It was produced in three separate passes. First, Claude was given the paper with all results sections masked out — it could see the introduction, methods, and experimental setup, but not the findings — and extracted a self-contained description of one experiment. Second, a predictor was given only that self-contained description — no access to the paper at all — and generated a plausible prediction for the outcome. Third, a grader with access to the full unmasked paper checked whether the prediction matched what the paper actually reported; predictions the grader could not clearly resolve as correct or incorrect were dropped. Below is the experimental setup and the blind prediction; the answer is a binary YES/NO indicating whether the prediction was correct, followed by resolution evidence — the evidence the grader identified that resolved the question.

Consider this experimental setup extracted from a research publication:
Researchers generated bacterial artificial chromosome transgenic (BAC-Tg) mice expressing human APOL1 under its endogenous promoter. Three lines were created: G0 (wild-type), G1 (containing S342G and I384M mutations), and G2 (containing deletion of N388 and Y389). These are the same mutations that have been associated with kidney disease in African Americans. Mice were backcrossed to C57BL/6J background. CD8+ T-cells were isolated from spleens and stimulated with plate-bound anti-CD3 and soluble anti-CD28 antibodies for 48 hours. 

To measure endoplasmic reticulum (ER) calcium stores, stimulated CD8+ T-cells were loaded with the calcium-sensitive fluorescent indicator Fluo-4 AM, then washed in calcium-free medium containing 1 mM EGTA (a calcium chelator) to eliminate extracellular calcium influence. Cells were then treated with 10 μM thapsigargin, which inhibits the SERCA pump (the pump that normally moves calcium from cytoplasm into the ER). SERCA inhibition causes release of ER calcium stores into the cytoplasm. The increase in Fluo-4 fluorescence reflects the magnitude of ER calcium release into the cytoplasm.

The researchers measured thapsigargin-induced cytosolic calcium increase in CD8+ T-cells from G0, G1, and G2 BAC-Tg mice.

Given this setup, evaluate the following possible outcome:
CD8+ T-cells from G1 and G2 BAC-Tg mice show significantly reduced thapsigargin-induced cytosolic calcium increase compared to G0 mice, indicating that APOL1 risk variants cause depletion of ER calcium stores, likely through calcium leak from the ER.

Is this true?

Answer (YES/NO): NO